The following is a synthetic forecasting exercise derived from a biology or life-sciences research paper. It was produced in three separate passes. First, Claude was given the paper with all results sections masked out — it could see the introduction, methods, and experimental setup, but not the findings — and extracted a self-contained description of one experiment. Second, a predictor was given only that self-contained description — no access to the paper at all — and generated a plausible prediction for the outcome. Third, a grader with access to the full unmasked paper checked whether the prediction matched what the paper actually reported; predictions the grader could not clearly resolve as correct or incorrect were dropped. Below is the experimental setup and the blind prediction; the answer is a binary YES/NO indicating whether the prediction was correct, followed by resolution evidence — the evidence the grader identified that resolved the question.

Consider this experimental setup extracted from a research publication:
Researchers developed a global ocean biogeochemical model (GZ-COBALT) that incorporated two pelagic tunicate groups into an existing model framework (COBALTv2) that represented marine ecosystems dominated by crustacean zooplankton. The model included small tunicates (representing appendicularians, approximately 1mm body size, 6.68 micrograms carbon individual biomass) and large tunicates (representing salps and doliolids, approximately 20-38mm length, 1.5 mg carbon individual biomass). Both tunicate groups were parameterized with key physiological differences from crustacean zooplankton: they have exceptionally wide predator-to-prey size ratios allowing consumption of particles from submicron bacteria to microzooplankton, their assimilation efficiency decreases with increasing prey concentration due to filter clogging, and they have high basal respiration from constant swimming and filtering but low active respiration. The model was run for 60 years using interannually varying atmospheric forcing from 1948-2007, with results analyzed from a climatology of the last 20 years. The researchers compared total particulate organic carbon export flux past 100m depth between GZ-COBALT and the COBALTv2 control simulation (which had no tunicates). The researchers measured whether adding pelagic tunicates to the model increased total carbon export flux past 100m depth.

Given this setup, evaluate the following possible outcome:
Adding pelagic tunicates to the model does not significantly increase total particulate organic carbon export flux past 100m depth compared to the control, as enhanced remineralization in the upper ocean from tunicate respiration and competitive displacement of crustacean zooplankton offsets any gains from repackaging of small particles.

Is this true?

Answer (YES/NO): YES